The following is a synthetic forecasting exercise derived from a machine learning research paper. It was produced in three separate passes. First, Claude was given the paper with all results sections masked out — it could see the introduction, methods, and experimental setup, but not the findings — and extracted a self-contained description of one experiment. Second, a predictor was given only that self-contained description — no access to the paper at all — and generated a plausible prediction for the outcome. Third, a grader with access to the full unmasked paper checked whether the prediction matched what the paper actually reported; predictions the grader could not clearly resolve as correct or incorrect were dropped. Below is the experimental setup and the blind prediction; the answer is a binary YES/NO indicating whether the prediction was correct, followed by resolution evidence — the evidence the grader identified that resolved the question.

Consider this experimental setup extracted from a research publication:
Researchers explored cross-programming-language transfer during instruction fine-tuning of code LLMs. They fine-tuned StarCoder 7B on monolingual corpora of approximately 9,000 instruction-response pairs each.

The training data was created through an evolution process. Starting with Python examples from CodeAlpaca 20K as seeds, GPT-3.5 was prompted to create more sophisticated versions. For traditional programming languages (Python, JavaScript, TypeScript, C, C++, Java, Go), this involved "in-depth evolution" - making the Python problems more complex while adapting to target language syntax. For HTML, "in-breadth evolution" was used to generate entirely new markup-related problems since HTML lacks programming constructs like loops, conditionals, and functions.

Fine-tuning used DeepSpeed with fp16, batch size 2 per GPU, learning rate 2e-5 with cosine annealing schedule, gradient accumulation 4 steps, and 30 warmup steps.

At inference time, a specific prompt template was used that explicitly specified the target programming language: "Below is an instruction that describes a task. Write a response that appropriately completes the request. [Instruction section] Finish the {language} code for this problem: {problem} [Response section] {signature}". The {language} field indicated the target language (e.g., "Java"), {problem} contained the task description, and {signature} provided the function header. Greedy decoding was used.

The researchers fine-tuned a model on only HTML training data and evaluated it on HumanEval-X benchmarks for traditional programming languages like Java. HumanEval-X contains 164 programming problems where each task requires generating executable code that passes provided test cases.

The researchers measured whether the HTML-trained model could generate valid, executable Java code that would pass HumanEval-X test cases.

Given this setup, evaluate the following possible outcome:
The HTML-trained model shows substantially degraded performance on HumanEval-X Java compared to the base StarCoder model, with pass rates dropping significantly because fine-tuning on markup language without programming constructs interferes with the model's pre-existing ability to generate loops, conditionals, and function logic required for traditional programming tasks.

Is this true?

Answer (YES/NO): NO